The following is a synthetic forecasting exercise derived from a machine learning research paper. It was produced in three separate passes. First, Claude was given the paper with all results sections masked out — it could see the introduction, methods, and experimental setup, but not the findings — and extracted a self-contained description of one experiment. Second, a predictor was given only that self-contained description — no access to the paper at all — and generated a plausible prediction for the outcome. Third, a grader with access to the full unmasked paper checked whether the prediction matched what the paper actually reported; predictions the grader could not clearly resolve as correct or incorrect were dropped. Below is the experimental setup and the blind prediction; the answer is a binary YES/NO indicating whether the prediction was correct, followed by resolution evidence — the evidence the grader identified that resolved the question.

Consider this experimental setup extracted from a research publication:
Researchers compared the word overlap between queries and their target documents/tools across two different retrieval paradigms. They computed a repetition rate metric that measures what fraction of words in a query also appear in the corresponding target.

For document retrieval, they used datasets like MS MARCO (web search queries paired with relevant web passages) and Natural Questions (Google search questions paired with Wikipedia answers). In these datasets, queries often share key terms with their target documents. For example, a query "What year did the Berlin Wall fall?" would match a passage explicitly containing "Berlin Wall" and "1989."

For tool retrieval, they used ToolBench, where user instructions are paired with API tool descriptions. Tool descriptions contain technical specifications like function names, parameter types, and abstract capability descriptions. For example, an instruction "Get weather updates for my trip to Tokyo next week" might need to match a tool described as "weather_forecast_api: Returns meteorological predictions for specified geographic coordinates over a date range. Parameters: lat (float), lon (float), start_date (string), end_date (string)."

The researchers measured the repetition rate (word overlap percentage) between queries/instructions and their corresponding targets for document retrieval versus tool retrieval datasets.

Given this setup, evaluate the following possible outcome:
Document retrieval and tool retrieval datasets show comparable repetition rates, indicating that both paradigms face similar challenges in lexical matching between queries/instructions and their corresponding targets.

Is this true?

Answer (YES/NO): NO